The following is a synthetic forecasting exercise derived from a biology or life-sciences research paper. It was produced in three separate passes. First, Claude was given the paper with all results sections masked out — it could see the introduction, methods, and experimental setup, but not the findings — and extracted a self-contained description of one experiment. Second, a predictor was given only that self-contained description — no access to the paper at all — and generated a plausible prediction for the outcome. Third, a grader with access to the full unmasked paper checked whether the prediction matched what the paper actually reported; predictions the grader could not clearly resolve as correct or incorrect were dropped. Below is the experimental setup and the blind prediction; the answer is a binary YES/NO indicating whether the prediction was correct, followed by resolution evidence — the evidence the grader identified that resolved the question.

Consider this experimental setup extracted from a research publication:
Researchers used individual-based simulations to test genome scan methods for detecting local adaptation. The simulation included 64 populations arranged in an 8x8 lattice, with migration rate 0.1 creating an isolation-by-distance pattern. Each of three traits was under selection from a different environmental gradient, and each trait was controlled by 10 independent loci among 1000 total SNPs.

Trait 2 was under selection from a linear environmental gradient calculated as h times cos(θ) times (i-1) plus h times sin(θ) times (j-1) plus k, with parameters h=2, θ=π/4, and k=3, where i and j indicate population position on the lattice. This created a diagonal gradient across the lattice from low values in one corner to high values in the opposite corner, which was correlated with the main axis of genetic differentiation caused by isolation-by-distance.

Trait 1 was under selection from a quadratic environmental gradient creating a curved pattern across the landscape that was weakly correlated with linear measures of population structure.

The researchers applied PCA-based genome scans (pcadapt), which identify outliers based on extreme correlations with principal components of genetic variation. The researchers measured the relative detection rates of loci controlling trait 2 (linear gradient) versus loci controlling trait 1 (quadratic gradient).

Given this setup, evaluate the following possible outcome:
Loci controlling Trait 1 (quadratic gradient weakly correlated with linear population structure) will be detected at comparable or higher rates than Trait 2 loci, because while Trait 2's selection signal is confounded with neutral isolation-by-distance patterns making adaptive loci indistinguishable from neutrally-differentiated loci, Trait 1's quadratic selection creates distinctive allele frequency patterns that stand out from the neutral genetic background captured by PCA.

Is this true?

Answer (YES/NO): NO